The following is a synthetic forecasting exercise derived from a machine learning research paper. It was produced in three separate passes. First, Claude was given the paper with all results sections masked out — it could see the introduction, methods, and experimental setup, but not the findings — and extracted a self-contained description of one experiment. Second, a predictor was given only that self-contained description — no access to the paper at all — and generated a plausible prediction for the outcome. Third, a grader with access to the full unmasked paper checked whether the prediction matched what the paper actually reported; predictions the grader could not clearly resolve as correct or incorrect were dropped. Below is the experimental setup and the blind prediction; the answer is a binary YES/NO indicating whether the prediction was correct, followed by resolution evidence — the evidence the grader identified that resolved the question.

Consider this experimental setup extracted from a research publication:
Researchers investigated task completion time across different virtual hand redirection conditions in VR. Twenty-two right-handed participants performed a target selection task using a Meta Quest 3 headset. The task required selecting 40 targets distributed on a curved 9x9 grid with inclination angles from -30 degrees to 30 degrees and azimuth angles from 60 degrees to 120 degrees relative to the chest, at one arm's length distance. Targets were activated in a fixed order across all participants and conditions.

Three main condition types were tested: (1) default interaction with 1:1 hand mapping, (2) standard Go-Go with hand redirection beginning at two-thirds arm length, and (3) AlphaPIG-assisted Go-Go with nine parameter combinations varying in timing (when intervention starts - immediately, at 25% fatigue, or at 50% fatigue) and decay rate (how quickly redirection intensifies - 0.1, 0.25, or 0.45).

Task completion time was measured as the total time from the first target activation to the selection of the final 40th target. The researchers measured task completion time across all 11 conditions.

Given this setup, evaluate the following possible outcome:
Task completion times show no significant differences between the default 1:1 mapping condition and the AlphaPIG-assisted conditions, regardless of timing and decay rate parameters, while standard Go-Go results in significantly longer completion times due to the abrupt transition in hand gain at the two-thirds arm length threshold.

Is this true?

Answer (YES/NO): NO